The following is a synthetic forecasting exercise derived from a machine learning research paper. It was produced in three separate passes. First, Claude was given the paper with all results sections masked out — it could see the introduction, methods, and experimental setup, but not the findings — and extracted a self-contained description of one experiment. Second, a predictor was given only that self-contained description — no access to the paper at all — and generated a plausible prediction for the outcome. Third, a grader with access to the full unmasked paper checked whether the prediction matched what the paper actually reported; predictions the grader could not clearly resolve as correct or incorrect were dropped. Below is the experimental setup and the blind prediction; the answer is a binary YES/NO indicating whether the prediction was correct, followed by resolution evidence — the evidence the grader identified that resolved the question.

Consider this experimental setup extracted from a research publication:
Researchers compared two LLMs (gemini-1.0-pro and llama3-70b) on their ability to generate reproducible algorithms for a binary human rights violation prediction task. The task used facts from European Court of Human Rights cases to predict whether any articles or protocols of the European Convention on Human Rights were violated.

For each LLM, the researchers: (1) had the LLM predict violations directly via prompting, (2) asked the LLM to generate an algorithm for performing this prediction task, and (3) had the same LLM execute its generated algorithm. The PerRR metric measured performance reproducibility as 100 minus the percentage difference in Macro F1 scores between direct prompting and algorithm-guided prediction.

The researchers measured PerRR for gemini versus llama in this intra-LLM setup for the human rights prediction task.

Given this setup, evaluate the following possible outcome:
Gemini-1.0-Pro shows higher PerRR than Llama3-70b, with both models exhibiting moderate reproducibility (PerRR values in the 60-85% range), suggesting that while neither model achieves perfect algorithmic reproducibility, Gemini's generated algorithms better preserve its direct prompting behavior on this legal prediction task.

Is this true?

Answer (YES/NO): NO